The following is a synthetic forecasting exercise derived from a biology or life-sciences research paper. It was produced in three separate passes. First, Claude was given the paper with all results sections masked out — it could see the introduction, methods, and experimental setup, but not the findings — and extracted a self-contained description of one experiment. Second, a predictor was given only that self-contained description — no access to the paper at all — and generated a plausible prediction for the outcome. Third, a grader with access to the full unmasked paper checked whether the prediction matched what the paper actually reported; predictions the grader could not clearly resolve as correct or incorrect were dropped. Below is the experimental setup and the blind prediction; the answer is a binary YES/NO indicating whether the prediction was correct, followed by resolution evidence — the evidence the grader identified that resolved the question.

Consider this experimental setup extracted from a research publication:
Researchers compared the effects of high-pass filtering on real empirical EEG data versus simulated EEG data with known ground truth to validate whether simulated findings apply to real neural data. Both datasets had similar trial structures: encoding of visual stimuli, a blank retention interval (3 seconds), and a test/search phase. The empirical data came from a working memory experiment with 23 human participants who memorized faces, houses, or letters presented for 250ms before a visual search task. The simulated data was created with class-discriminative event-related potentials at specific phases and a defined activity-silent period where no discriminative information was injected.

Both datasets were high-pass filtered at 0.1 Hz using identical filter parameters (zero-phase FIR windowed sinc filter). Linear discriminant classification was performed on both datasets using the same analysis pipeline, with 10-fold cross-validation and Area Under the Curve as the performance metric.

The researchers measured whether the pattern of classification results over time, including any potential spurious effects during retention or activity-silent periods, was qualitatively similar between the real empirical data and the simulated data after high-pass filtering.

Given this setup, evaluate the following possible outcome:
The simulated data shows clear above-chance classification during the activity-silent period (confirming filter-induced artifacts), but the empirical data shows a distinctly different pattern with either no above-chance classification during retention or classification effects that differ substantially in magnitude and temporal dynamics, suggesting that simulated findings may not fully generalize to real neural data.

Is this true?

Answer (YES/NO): NO